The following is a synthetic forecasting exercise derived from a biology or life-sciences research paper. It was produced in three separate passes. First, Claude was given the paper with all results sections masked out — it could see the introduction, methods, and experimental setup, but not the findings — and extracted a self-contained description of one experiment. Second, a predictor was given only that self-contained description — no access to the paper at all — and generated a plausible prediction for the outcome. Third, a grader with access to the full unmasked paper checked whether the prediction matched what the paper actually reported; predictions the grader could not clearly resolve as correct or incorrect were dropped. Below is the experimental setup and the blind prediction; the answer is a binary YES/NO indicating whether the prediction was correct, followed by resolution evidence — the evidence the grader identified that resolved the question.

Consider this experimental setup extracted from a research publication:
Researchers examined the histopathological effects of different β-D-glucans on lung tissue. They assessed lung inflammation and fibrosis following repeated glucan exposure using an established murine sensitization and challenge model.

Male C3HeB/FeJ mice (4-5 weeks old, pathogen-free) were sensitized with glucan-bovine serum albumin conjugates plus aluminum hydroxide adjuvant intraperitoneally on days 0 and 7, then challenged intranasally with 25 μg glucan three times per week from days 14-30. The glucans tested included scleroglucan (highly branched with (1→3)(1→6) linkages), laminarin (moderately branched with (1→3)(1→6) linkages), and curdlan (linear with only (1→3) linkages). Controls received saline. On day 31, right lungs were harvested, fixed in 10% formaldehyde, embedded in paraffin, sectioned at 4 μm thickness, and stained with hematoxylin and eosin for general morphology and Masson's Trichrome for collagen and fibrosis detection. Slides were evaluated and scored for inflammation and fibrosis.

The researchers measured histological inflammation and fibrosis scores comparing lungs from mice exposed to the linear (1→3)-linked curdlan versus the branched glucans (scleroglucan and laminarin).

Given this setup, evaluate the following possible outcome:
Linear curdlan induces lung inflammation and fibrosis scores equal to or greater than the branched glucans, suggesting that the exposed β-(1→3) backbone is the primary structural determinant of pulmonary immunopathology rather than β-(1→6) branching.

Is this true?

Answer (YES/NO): NO